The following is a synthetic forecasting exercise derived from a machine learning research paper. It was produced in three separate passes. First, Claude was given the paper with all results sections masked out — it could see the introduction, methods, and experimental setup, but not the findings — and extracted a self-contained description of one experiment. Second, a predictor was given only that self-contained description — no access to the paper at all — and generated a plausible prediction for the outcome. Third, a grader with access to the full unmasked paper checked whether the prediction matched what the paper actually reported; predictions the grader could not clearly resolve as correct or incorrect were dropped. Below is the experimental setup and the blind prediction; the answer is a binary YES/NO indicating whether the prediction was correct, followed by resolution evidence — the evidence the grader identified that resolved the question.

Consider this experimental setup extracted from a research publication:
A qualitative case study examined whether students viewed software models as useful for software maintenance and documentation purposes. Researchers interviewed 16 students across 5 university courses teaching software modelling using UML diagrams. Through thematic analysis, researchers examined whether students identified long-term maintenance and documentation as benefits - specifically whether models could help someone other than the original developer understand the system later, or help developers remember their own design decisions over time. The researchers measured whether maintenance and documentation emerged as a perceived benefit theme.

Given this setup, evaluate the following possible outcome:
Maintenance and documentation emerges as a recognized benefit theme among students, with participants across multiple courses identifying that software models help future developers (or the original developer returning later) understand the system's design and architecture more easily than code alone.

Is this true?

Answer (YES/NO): NO